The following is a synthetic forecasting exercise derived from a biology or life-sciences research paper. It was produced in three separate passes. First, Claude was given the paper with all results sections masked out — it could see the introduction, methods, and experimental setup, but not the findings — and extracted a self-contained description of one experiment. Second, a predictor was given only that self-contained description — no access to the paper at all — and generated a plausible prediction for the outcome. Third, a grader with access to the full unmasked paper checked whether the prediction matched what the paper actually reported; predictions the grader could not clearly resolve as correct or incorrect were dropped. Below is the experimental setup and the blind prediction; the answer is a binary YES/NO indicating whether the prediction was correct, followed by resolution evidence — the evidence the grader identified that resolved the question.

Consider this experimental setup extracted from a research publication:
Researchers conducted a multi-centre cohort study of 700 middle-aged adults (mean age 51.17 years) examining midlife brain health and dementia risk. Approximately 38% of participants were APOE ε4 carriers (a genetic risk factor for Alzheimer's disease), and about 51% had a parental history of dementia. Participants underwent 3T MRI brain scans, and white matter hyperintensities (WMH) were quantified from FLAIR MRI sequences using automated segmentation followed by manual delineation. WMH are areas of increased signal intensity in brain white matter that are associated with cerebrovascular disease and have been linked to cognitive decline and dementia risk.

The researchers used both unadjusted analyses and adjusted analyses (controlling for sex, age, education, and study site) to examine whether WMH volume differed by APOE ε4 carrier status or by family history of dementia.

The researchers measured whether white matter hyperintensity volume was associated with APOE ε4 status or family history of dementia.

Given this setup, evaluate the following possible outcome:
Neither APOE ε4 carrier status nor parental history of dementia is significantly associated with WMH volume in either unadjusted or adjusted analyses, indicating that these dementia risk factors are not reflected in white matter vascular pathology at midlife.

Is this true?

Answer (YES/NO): YES